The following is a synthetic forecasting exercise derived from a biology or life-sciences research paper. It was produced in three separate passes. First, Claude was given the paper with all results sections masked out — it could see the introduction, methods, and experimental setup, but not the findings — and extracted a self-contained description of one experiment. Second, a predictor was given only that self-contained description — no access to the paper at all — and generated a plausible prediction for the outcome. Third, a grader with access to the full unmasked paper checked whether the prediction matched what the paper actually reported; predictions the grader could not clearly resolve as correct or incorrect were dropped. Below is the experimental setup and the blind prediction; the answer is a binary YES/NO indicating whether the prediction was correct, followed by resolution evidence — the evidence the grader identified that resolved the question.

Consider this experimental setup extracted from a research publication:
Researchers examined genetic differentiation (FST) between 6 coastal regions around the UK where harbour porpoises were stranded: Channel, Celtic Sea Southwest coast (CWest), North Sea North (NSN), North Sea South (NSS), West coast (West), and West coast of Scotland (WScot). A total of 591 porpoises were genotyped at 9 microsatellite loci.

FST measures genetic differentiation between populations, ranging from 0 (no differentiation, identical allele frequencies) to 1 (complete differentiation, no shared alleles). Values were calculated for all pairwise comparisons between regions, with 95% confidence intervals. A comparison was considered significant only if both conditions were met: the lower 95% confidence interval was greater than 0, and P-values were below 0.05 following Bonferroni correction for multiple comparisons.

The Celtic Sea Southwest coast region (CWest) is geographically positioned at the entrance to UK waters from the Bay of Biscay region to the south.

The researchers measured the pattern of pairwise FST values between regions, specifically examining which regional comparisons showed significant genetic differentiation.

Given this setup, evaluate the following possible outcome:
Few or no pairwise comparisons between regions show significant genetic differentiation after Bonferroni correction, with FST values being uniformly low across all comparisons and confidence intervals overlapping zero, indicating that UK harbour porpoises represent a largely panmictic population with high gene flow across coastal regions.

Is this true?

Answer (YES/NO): NO